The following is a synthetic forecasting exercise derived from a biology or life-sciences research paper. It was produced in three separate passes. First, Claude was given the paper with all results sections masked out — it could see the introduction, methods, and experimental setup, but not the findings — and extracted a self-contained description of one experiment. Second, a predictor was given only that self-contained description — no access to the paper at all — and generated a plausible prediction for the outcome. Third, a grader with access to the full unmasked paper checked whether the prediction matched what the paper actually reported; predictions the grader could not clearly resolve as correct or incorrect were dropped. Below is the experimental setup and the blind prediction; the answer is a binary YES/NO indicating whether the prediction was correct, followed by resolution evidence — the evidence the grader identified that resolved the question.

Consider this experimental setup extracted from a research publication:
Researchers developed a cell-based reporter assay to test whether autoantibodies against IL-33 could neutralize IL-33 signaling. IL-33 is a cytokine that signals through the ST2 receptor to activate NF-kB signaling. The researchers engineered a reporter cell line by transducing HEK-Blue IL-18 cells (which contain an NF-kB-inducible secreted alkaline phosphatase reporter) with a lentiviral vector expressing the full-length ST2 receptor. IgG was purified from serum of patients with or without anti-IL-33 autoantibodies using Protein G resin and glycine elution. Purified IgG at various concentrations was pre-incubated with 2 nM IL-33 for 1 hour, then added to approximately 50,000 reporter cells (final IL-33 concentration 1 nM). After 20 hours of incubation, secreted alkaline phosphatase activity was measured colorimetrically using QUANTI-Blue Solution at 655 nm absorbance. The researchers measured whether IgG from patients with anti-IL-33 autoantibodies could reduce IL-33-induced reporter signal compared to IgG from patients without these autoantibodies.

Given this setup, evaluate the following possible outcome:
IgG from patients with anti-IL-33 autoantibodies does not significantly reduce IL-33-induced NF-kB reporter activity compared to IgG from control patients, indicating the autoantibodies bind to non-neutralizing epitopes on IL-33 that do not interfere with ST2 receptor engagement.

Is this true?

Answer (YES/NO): NO